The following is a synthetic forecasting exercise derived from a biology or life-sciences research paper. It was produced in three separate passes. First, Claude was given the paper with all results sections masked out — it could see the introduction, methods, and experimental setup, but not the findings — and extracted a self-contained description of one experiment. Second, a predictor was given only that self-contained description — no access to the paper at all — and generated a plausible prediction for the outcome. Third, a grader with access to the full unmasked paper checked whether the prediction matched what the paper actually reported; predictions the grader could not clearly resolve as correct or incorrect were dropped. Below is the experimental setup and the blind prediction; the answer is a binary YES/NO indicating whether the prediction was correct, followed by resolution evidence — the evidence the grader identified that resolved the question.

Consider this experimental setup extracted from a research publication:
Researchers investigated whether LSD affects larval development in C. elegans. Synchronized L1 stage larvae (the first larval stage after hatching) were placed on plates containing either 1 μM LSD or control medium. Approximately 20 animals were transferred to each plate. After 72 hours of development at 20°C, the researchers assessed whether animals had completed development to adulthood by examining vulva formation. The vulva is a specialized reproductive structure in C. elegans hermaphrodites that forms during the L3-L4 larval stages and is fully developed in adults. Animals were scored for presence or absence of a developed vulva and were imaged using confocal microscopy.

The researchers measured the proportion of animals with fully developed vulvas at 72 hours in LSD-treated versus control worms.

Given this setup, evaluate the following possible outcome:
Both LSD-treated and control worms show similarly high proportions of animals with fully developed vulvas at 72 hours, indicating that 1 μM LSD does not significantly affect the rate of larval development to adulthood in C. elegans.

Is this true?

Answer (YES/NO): NO